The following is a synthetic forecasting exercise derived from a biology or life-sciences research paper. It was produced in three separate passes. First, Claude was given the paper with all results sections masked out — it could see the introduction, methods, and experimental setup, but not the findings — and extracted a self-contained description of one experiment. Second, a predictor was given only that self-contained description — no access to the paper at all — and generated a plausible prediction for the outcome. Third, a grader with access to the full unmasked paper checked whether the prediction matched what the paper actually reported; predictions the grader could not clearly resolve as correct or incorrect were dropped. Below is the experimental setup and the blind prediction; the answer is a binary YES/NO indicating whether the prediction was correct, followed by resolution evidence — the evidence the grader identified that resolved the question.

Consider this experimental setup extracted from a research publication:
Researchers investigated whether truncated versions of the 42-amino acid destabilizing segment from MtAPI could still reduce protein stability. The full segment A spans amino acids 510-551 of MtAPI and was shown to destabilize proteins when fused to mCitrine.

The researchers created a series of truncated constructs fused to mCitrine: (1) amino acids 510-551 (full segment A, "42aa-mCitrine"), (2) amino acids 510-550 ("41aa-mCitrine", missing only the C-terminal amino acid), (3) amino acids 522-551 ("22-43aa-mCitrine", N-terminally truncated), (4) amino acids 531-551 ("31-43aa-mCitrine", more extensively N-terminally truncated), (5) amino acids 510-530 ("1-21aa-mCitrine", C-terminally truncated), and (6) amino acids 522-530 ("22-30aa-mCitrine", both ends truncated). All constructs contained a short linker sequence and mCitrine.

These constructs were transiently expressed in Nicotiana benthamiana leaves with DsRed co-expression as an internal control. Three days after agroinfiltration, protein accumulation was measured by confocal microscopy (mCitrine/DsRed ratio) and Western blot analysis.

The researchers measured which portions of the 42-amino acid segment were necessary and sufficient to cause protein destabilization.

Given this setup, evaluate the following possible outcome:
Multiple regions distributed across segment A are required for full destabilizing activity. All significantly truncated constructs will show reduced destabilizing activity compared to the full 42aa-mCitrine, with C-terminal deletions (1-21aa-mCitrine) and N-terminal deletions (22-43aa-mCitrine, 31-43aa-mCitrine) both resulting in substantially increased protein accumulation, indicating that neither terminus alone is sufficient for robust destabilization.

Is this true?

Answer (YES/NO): NO